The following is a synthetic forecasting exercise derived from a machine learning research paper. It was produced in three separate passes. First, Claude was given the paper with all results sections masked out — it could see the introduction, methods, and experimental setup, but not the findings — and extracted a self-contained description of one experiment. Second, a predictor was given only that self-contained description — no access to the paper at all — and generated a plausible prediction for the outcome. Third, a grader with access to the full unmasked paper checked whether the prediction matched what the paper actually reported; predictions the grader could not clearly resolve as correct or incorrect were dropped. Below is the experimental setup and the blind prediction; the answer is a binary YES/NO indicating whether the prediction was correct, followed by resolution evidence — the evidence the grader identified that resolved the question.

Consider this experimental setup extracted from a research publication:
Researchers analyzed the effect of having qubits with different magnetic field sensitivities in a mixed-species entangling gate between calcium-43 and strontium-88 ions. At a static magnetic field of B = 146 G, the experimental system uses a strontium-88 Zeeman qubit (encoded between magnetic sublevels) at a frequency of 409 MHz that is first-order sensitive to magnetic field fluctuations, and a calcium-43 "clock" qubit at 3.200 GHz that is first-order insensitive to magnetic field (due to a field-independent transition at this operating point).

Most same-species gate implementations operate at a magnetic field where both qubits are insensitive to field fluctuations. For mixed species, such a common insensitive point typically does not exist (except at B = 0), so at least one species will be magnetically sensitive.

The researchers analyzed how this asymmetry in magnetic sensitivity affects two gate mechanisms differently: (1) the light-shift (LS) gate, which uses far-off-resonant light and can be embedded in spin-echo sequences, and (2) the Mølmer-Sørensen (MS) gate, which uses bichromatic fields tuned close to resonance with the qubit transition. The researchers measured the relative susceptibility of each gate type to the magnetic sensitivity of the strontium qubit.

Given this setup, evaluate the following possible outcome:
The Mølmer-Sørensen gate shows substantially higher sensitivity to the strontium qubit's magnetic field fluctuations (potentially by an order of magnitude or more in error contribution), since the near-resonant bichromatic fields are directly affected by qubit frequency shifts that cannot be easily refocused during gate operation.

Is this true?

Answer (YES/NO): YES